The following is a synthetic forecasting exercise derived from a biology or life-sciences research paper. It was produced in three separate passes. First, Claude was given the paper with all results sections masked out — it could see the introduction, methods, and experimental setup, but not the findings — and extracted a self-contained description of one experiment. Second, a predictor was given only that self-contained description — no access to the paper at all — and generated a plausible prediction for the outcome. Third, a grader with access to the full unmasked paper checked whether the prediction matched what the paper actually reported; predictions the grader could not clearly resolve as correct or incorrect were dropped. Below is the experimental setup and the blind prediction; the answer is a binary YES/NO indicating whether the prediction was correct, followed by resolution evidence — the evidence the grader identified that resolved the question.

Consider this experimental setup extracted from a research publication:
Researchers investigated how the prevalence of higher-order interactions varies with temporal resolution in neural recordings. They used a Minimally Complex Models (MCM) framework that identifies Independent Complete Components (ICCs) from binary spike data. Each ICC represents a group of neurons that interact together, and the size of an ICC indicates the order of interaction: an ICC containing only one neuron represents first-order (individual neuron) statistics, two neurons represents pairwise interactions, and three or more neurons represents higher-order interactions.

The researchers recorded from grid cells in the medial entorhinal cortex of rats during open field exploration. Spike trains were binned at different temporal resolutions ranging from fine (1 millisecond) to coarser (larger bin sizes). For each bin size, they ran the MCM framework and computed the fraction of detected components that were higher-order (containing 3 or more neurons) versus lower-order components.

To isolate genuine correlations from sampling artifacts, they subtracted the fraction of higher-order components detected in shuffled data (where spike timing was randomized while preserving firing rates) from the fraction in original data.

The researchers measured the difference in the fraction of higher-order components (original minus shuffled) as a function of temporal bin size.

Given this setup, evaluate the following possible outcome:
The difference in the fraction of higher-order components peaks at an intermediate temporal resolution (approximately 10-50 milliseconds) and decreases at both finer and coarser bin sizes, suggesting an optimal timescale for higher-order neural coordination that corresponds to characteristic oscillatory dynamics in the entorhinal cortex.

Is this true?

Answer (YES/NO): NO